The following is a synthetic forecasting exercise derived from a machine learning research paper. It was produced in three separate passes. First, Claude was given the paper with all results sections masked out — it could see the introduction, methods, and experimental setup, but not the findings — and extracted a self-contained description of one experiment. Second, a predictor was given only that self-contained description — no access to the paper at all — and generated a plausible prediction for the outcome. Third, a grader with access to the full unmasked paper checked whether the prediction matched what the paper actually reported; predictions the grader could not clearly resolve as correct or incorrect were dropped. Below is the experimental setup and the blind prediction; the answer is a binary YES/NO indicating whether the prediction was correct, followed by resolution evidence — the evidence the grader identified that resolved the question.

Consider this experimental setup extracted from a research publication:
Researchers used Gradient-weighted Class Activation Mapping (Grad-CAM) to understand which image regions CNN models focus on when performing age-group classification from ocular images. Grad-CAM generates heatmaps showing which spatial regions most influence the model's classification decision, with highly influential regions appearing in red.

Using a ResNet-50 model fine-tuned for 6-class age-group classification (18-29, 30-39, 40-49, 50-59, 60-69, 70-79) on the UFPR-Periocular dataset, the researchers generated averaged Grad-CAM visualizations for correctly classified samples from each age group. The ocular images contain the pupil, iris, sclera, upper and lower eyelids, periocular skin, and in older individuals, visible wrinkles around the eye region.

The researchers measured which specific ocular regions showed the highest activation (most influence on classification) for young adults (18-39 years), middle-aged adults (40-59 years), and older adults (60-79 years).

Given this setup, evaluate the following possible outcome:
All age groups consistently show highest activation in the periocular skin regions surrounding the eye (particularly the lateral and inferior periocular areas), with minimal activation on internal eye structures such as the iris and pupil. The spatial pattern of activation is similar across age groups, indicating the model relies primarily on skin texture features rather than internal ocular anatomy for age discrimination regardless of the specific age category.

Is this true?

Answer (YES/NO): NO